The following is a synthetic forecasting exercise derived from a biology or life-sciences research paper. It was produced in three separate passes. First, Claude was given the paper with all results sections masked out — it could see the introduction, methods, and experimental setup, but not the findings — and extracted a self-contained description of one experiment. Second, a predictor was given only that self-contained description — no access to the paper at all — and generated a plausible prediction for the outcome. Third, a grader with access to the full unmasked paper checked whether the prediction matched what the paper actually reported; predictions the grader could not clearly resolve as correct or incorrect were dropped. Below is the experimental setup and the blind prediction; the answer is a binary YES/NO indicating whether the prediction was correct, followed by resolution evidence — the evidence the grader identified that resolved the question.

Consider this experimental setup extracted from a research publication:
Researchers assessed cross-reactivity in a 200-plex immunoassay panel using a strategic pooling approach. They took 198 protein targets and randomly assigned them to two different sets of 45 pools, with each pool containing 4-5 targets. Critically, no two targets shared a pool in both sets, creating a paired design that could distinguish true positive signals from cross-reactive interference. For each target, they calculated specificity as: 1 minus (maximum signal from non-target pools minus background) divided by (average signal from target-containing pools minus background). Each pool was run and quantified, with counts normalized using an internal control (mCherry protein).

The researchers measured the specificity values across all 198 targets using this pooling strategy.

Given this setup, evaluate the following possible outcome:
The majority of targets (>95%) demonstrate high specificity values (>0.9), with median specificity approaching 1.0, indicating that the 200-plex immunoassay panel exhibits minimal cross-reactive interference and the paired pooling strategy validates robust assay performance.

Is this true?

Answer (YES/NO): NO